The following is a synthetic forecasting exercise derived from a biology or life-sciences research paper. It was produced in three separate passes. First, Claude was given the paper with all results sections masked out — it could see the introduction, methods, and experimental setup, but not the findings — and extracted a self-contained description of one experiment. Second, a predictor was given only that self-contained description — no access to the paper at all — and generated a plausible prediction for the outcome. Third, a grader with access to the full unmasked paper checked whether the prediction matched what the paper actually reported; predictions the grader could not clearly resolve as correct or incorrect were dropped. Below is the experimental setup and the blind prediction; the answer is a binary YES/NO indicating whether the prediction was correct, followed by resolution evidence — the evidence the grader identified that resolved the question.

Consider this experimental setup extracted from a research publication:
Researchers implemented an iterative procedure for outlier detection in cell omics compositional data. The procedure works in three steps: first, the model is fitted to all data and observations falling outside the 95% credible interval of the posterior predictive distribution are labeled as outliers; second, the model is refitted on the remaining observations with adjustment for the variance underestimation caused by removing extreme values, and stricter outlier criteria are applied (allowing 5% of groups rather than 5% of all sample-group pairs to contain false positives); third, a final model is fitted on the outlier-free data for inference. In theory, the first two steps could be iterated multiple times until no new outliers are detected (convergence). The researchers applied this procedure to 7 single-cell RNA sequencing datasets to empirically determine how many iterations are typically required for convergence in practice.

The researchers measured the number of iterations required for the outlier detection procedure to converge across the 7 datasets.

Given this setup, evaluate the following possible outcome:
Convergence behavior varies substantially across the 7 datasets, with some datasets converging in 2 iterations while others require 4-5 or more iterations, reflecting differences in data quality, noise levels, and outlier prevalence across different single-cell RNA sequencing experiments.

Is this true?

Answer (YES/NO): NO